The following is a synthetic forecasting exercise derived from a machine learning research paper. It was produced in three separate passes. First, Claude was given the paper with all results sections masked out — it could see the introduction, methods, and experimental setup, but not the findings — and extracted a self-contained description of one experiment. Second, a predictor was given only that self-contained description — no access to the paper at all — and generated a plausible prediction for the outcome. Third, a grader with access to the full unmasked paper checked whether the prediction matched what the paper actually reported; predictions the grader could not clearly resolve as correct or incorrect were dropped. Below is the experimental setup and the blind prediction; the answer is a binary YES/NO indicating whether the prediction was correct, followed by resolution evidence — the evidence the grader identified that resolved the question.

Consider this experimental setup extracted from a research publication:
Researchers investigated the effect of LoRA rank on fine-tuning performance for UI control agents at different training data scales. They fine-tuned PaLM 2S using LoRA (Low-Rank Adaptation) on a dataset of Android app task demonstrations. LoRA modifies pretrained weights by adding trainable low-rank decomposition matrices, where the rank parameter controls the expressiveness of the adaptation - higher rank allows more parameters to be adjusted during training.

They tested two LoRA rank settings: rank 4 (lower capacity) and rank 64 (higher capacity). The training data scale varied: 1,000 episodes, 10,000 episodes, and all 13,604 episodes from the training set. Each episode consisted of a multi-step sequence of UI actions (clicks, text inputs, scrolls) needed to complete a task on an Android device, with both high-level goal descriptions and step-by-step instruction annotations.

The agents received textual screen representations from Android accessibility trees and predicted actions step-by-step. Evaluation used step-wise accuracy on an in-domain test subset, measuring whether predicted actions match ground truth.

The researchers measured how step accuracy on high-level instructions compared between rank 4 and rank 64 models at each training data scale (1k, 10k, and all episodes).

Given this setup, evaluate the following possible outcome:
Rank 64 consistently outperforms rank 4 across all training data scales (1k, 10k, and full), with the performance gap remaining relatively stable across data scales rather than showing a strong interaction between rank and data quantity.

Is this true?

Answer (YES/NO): NO